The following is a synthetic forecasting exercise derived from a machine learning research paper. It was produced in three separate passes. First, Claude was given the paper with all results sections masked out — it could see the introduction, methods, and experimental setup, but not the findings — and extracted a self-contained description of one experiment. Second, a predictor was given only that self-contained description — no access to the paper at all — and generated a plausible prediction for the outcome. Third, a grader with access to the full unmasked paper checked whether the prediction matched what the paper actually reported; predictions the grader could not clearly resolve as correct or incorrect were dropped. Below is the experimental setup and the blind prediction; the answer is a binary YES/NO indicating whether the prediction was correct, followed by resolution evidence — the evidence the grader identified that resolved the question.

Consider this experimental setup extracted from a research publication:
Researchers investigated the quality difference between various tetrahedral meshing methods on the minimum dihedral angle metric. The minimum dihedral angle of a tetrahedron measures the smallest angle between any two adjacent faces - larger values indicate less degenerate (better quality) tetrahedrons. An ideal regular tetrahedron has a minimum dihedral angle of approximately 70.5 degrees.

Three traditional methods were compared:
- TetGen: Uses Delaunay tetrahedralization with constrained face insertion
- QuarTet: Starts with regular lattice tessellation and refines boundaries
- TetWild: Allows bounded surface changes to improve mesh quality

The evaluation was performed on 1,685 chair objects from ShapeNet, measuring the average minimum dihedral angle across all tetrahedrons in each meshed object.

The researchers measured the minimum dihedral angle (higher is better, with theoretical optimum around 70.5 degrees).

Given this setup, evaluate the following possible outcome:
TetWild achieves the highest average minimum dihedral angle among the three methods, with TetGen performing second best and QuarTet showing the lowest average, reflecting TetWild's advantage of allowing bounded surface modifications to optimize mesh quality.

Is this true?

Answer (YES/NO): NO